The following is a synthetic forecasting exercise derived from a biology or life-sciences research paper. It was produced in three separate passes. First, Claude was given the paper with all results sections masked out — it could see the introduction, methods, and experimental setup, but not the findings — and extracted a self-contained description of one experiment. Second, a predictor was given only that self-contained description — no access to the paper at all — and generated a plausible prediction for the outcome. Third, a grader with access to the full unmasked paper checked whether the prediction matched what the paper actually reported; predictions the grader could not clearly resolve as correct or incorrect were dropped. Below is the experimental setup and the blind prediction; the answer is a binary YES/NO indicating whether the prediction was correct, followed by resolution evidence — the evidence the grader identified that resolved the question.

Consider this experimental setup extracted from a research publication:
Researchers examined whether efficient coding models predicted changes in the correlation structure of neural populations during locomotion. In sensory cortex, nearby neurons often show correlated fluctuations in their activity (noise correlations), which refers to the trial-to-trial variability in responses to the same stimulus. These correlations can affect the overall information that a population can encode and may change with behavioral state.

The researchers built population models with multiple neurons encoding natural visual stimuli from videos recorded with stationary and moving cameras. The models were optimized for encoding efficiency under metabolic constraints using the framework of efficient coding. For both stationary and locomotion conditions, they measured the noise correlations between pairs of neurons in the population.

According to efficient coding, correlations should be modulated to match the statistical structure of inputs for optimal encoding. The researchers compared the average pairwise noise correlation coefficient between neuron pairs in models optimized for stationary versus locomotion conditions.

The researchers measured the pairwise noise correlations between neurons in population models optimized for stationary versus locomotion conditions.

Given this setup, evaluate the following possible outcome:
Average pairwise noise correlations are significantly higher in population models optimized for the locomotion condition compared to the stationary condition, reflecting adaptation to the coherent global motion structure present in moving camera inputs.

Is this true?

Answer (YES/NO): NO